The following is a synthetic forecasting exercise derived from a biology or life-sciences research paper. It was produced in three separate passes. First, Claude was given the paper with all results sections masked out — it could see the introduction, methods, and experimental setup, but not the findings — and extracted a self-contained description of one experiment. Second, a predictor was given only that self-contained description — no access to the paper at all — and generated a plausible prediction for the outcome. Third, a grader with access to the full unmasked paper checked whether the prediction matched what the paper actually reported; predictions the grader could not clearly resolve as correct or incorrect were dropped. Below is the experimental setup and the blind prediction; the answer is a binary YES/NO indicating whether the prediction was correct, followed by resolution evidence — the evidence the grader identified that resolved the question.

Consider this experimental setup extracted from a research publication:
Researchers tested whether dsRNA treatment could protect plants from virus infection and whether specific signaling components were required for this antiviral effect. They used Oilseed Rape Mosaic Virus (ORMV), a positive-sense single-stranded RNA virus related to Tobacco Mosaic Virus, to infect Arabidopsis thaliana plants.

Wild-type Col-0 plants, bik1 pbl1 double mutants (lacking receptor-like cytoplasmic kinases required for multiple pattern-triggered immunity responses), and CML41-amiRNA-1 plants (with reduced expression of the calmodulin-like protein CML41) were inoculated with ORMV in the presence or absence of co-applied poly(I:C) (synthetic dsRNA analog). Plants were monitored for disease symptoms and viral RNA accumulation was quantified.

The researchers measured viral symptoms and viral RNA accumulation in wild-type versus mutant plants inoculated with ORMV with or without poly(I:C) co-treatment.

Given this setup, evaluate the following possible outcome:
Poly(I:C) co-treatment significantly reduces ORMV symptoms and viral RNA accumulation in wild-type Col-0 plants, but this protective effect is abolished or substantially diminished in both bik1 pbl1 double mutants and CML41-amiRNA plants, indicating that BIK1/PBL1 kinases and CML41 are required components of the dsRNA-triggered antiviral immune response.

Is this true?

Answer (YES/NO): YES